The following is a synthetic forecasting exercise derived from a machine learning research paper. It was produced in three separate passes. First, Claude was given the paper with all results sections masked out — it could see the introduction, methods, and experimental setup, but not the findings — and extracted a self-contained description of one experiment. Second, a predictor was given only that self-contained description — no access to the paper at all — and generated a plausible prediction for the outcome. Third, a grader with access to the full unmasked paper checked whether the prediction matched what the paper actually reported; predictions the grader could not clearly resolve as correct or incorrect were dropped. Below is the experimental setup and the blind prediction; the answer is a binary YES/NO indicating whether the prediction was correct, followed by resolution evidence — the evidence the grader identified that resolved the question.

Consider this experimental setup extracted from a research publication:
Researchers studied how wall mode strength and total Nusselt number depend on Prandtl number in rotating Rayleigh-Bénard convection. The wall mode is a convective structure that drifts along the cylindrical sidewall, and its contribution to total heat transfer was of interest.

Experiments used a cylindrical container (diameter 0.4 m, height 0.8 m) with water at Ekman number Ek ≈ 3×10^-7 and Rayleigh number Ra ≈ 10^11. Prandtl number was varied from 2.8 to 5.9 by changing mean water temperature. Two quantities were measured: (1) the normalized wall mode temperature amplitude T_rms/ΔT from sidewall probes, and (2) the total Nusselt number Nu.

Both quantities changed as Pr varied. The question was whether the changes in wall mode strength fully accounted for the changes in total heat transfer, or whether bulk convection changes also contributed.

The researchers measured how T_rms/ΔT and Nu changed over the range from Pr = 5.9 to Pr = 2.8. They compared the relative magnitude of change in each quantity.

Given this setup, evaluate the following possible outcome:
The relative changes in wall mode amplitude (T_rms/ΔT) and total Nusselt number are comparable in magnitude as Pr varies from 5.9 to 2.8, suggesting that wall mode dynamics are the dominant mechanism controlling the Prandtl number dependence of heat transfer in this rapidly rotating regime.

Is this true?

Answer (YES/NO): NO